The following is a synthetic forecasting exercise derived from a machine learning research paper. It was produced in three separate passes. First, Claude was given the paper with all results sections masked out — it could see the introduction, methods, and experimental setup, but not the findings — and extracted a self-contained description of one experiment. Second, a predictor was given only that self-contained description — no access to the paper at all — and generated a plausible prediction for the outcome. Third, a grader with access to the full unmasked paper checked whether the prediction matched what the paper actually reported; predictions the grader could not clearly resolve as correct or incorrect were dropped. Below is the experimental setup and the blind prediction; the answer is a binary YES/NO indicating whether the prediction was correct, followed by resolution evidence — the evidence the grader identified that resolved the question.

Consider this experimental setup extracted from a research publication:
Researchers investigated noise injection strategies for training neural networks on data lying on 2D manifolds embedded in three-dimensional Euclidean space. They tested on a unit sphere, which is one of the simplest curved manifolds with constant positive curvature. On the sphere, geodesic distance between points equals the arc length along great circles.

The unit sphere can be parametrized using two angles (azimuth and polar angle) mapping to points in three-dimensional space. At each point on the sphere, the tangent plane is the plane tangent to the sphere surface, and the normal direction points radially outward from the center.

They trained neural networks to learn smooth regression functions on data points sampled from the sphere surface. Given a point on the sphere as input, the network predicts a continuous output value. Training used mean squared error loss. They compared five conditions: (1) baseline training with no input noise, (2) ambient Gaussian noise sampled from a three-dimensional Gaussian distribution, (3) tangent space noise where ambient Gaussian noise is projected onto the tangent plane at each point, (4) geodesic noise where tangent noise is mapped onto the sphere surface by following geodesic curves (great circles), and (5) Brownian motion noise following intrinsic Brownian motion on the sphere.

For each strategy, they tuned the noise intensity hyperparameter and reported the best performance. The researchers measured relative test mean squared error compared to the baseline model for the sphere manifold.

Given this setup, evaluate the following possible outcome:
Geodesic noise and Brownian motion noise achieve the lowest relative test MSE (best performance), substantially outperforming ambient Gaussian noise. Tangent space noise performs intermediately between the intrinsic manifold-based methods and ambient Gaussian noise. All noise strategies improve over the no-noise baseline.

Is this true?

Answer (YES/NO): NO